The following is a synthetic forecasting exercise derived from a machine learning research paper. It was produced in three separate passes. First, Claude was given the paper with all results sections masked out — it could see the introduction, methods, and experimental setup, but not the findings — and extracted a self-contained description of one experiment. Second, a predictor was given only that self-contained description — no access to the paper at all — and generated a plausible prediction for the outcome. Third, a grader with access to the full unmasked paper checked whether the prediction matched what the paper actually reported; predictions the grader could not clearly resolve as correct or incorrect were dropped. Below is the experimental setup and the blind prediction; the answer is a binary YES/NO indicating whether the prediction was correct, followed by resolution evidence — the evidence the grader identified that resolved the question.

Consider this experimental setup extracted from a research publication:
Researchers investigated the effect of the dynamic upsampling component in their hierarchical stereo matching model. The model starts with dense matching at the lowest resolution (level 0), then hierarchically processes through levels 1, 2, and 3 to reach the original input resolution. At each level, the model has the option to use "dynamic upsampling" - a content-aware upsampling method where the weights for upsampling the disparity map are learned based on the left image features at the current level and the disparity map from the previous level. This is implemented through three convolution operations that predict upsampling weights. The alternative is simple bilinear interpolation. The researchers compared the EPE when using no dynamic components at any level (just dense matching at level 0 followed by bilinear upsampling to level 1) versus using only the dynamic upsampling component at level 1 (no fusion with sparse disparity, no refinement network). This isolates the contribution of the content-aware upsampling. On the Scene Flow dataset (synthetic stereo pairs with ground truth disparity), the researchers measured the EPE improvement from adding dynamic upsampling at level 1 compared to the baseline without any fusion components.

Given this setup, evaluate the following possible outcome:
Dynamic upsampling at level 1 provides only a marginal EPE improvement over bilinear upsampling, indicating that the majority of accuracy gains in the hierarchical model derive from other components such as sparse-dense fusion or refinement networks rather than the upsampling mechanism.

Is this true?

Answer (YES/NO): YES